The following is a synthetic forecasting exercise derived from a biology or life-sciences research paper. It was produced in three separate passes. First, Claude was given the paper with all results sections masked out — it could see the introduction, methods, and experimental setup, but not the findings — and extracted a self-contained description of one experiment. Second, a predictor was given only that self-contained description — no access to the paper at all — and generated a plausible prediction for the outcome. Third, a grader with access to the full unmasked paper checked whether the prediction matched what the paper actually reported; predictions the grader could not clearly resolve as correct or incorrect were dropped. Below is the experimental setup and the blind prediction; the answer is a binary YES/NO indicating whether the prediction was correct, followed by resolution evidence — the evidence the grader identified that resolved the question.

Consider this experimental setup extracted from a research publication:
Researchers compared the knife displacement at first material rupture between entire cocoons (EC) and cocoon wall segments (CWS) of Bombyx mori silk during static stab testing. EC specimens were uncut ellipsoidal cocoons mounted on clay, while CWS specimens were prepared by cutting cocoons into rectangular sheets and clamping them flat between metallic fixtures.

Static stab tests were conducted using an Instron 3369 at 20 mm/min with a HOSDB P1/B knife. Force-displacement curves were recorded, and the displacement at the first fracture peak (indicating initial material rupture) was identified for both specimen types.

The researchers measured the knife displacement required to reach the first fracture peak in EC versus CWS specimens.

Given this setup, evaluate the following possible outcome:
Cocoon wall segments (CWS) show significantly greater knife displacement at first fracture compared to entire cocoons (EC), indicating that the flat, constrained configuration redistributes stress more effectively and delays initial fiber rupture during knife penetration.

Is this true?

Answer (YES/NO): NO